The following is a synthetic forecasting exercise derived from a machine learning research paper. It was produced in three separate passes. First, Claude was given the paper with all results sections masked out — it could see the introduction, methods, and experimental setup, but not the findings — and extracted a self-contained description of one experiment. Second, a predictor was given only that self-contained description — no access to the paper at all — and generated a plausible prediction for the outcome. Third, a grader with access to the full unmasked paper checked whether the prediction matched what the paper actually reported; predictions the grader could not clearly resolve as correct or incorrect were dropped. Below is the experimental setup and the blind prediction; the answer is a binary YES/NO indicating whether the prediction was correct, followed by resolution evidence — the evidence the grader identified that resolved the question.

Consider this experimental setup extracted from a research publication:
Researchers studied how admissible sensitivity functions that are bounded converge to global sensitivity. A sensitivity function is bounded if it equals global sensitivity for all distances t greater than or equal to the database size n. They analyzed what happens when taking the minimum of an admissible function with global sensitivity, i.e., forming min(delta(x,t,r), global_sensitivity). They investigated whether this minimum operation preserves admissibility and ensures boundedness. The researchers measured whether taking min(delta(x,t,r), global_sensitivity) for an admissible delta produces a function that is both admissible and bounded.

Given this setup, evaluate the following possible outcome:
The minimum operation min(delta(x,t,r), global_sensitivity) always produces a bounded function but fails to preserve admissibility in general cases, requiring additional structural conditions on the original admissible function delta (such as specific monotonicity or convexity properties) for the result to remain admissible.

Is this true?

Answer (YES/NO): NO